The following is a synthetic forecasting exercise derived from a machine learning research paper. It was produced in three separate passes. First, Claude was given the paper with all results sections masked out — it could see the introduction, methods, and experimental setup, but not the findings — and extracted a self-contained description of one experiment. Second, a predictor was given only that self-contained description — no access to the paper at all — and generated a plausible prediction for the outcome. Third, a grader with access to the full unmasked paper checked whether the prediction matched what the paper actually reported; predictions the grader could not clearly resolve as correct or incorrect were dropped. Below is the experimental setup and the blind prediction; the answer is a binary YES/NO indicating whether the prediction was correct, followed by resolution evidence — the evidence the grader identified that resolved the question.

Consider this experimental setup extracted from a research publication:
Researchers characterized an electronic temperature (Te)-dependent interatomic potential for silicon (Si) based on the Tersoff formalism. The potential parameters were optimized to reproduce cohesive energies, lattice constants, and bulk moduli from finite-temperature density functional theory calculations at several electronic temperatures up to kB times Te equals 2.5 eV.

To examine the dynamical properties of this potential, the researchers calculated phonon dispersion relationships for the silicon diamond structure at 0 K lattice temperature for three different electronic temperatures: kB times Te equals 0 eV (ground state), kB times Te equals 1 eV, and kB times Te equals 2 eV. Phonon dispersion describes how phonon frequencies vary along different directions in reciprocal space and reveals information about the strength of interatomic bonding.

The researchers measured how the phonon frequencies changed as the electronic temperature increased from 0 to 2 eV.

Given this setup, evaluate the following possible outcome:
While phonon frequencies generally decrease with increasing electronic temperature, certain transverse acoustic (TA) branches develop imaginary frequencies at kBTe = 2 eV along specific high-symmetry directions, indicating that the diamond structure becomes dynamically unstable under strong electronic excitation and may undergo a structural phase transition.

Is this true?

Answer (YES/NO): NO